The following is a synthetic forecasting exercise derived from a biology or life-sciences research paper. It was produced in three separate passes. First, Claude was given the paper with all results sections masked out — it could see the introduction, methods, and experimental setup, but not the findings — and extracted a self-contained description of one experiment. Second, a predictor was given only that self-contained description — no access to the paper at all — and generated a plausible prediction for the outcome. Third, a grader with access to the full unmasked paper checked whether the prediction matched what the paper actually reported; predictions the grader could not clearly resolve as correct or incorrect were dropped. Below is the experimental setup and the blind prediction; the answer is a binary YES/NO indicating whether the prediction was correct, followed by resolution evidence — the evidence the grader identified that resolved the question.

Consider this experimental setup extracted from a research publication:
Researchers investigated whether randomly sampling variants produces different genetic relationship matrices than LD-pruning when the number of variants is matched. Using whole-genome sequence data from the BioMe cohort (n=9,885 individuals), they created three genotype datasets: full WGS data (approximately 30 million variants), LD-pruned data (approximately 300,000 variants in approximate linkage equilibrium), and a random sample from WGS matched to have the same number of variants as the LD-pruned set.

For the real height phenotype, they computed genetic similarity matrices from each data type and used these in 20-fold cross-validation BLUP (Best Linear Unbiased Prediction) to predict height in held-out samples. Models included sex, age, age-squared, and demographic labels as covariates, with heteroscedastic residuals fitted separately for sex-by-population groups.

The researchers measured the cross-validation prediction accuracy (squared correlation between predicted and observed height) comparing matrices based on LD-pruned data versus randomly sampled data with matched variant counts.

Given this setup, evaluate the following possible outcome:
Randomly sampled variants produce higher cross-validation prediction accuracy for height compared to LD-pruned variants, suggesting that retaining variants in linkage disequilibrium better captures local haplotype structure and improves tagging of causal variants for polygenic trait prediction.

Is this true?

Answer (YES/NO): NO